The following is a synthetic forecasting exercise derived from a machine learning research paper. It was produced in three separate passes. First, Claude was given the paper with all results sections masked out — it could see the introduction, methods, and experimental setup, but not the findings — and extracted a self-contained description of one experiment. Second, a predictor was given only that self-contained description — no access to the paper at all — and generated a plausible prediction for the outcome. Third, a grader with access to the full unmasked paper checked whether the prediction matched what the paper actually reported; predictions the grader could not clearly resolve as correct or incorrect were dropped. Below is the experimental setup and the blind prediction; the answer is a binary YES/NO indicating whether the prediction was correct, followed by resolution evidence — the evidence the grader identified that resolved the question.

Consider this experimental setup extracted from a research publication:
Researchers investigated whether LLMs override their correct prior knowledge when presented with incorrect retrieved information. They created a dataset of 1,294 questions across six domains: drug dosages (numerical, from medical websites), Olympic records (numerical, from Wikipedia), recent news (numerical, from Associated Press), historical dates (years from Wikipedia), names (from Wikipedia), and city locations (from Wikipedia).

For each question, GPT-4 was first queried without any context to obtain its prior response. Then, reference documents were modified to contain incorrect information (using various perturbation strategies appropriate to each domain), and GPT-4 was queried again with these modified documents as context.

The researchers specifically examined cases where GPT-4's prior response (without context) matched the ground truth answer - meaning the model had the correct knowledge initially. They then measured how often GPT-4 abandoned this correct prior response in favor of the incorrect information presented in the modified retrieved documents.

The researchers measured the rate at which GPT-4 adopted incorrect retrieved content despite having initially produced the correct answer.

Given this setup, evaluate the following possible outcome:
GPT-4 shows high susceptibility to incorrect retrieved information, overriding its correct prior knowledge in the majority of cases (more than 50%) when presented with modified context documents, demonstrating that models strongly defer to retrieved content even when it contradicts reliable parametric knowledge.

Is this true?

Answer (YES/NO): YES